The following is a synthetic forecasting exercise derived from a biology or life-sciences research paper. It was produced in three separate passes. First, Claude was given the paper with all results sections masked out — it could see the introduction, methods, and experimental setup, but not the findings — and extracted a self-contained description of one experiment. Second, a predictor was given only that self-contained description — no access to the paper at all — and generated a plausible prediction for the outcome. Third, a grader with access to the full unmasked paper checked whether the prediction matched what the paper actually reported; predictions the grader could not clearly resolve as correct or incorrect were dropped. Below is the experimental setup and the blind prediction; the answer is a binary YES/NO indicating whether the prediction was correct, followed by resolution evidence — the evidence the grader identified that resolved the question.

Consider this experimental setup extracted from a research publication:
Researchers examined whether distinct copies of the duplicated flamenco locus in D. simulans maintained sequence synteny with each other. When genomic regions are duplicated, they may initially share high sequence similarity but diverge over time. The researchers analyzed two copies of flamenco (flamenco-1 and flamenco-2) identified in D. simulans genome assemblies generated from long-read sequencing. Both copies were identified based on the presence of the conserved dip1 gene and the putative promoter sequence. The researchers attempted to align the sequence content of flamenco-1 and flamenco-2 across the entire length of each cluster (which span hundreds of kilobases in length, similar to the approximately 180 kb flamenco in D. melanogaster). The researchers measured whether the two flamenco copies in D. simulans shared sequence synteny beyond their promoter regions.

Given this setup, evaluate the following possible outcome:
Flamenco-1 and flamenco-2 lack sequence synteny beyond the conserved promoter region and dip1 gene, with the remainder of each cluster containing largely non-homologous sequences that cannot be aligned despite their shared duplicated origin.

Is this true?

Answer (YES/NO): YES